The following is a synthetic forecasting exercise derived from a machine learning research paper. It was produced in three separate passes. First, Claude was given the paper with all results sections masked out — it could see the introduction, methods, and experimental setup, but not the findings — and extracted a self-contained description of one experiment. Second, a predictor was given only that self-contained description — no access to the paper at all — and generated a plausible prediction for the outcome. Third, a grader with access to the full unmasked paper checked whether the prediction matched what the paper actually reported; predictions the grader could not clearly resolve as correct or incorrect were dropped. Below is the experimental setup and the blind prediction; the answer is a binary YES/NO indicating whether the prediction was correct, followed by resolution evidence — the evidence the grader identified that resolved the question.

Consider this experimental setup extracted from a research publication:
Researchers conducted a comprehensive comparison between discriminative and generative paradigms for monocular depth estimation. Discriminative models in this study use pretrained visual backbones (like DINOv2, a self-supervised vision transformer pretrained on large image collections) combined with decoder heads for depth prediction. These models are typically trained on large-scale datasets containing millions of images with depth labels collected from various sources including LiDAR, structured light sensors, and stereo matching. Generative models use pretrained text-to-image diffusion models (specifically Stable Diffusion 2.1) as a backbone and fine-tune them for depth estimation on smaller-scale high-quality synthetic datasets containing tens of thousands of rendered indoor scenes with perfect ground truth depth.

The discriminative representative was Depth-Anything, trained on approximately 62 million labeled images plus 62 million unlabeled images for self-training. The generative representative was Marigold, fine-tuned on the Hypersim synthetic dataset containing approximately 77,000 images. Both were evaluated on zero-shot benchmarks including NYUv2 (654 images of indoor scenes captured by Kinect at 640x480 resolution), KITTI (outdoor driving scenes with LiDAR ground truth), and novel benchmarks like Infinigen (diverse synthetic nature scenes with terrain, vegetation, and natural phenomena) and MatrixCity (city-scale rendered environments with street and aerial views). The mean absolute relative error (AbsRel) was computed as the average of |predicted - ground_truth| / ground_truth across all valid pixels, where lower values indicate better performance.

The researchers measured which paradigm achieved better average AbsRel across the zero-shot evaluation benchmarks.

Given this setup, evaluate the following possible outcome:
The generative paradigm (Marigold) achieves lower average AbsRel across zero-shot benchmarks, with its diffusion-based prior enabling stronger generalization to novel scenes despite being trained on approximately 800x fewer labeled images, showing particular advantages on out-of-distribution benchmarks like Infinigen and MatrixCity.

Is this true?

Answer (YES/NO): NO